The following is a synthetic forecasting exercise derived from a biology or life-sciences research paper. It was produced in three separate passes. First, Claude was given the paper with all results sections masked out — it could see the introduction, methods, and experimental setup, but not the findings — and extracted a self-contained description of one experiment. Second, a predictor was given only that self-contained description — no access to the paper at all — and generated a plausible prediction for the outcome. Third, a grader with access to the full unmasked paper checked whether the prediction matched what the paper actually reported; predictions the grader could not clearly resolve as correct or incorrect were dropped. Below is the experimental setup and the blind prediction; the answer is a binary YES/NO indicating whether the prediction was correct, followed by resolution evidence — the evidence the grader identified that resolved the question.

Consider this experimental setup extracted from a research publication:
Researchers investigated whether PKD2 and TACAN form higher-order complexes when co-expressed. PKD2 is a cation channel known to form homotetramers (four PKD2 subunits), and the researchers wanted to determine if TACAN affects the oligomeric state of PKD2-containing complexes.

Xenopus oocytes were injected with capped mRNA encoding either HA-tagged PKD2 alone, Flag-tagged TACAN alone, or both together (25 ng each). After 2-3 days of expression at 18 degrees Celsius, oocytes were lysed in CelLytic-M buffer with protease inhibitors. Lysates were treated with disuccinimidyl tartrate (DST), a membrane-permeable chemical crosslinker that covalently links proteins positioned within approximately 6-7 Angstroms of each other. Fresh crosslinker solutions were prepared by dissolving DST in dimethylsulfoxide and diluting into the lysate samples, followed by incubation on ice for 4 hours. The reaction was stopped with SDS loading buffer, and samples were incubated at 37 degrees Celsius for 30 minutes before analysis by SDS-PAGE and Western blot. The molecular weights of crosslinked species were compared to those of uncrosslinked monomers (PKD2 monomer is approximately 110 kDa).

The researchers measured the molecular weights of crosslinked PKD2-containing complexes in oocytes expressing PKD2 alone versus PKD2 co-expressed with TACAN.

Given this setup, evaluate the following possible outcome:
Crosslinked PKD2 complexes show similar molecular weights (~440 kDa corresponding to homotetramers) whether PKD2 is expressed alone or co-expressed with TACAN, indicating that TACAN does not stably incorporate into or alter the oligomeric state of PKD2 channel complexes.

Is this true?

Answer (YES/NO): YES